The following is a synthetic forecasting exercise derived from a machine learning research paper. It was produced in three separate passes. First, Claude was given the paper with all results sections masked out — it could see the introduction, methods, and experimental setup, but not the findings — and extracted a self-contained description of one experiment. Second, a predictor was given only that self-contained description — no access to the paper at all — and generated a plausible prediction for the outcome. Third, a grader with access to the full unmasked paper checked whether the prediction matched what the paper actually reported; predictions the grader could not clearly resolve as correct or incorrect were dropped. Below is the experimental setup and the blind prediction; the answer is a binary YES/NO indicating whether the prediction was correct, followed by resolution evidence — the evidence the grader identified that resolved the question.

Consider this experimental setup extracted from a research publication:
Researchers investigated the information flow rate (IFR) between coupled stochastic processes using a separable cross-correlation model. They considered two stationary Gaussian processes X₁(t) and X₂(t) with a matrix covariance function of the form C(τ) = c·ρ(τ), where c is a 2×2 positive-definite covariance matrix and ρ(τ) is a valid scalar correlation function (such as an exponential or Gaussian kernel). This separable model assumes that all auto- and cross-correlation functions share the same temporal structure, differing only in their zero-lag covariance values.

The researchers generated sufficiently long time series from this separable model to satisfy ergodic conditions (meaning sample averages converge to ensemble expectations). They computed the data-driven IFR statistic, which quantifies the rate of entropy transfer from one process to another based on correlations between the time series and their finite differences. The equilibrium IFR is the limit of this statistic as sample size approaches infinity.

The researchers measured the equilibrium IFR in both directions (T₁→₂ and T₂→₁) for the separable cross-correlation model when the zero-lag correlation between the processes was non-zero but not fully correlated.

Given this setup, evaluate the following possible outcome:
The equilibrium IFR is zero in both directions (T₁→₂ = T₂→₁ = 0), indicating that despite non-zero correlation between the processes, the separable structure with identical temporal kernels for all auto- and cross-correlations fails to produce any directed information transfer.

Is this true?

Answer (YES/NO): YES